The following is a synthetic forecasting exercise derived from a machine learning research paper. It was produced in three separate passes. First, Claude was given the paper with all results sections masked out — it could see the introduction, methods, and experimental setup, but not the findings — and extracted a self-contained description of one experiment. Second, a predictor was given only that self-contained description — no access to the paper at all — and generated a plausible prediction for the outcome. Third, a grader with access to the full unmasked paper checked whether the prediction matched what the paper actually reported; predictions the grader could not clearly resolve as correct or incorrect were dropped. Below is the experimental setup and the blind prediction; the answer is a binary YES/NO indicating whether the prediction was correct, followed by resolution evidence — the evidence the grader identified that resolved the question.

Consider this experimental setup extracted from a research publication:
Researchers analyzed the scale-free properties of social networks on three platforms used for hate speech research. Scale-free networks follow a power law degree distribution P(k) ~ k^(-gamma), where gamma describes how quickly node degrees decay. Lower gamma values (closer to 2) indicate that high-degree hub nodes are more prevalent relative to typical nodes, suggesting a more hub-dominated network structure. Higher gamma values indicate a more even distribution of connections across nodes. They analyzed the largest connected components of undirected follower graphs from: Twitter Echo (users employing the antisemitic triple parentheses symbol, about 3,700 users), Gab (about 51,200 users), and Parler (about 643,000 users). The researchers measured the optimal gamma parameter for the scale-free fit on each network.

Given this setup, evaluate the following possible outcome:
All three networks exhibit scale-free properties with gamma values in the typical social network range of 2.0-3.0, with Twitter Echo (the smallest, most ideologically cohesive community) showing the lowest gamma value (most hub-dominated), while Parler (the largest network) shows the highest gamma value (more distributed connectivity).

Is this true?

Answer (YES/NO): NO